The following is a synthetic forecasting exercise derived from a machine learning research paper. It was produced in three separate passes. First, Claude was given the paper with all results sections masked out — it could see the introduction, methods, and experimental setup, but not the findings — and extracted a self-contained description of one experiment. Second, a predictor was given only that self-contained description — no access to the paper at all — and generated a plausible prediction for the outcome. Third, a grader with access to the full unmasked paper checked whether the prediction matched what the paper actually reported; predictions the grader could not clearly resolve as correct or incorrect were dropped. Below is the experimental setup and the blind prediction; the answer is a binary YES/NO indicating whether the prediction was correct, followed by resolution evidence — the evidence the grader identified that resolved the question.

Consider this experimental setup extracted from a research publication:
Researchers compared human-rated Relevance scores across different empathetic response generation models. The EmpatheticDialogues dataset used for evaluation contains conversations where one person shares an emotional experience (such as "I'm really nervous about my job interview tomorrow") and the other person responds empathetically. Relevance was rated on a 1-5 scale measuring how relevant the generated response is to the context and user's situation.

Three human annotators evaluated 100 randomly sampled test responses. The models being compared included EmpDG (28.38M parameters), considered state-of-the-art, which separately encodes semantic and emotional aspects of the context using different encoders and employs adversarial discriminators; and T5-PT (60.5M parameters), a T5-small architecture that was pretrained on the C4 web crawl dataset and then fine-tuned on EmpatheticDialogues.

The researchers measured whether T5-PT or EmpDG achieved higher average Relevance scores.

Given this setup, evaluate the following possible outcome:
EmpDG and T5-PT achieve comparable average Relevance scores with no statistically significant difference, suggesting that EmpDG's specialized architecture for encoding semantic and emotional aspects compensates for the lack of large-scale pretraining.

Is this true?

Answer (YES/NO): NO